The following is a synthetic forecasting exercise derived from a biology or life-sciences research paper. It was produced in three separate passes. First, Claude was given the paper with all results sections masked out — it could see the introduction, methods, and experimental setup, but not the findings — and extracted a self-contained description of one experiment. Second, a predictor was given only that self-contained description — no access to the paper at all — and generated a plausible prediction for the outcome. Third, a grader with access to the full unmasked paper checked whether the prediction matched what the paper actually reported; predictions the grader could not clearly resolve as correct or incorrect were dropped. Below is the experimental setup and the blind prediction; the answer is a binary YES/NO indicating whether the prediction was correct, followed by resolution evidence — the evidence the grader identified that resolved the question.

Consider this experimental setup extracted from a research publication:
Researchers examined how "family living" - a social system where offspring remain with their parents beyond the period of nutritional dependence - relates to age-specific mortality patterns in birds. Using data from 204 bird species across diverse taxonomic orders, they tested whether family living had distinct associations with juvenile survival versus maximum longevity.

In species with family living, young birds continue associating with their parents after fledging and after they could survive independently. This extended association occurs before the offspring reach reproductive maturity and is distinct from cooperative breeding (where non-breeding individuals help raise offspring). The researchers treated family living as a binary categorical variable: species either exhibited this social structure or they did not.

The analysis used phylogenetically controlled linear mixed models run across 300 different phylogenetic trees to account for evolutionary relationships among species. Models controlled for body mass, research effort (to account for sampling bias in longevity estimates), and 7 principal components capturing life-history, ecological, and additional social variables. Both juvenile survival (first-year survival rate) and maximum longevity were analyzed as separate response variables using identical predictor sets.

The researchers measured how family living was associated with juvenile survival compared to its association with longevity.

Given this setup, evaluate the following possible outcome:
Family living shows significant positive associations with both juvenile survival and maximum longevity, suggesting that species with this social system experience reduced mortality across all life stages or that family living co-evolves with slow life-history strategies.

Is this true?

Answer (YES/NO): NO